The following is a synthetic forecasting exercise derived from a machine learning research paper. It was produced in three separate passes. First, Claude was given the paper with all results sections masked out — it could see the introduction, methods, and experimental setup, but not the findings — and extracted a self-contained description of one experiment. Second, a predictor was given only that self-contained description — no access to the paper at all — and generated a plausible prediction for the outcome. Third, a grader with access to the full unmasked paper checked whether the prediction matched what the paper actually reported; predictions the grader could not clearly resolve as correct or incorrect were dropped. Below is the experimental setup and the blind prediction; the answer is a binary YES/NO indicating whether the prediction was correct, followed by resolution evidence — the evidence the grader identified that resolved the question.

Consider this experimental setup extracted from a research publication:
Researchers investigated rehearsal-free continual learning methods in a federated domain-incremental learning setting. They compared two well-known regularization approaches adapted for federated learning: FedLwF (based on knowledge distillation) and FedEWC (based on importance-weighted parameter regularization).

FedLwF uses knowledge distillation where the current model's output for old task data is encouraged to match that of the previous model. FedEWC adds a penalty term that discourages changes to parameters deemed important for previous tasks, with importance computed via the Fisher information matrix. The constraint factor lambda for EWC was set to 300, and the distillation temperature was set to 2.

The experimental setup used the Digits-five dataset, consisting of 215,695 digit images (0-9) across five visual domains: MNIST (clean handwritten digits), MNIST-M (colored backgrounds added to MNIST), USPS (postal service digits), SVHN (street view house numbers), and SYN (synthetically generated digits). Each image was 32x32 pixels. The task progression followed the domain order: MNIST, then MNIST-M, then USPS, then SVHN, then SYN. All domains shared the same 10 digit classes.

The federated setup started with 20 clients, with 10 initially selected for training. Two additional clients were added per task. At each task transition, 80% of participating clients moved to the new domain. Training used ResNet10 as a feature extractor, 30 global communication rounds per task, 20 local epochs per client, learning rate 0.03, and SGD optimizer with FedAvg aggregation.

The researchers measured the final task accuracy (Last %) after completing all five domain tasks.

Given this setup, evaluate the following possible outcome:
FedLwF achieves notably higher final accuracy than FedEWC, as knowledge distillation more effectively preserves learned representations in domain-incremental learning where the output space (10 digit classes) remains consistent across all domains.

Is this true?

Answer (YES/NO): YES